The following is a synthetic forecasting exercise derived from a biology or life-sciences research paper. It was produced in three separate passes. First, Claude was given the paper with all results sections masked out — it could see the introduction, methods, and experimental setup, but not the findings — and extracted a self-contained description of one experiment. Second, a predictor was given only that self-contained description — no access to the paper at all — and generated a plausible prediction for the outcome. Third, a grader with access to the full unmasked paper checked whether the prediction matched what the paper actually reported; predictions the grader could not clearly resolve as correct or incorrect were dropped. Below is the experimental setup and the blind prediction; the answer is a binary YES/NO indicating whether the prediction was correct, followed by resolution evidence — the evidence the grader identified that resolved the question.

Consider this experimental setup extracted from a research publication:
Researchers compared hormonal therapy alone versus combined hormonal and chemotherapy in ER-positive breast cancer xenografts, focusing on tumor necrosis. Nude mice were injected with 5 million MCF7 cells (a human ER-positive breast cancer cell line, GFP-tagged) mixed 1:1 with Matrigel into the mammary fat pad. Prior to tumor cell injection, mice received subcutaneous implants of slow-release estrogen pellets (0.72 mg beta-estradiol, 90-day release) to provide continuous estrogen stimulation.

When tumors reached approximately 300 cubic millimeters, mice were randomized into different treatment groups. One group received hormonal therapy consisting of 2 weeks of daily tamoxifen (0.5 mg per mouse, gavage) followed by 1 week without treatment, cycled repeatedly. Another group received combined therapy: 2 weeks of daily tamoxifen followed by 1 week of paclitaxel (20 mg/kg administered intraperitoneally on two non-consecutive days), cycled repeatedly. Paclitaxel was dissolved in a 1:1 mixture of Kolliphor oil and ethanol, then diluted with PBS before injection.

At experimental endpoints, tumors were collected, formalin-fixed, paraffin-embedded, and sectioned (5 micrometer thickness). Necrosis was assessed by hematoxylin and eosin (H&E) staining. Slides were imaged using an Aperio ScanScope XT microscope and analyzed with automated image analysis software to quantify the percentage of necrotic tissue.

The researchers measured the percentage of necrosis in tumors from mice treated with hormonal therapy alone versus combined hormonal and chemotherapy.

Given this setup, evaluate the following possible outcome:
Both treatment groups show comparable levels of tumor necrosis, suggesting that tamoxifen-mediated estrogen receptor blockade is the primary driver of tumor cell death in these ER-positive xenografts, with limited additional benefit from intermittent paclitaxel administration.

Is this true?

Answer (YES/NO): NO